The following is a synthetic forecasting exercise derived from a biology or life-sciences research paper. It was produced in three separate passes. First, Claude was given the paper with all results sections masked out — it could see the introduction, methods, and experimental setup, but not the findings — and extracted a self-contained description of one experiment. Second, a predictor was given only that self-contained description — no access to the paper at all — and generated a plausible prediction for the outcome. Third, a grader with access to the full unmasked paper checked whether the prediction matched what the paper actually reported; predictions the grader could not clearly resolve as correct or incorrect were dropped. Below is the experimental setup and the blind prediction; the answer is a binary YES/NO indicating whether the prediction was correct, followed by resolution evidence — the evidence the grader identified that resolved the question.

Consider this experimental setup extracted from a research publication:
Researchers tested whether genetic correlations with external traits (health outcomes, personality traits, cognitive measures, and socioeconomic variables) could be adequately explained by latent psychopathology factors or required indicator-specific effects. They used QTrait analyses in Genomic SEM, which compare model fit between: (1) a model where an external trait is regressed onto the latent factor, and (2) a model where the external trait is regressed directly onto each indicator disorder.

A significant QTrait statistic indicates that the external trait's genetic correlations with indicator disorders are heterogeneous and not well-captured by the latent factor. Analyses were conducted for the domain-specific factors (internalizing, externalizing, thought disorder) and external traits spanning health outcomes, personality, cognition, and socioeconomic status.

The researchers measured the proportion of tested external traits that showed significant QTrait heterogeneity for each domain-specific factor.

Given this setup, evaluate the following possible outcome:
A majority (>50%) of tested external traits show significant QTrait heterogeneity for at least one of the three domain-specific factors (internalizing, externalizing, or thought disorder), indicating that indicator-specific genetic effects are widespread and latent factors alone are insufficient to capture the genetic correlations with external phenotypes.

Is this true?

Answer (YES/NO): NO